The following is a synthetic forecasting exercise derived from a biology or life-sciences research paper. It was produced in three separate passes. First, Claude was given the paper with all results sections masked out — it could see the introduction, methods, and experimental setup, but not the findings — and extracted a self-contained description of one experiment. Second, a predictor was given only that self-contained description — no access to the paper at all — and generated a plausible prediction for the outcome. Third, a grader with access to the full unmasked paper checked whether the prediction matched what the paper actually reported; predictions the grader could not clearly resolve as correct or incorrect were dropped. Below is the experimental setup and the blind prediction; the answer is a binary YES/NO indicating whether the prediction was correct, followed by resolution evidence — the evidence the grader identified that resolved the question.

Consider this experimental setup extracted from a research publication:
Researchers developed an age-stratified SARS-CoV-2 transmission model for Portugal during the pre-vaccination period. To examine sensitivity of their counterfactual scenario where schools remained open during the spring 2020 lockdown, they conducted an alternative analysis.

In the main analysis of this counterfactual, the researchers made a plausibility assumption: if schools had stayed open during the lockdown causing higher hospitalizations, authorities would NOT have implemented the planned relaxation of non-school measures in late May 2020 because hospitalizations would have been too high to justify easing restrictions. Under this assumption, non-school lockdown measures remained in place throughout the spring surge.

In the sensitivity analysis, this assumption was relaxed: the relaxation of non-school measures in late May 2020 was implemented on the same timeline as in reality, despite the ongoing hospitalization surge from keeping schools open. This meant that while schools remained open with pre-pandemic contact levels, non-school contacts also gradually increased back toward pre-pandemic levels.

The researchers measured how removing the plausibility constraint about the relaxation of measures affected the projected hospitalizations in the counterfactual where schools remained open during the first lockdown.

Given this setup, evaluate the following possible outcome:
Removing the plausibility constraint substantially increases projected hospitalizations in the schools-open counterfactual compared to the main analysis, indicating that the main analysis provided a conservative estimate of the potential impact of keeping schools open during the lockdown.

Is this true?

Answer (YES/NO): YES